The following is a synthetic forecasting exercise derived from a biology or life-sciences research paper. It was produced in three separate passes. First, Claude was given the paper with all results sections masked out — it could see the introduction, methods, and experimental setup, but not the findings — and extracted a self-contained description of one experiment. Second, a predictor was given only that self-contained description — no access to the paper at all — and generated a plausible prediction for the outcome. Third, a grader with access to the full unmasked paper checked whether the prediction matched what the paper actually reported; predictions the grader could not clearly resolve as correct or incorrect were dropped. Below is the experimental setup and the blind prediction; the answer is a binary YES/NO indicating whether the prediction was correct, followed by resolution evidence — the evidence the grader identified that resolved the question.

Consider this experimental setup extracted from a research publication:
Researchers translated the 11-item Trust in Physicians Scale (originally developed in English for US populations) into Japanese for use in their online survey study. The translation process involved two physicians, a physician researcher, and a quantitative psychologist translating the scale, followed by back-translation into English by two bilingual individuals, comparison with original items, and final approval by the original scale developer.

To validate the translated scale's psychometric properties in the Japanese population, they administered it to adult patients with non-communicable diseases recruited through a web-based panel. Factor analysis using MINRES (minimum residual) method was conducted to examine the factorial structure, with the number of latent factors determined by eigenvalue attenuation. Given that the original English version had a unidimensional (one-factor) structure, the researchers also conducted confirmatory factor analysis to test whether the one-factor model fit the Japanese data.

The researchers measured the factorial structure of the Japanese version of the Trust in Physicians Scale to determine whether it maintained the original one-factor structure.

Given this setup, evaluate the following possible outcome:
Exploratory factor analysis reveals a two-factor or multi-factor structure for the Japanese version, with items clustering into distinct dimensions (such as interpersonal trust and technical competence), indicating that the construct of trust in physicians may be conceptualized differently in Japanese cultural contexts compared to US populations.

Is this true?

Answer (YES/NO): NO